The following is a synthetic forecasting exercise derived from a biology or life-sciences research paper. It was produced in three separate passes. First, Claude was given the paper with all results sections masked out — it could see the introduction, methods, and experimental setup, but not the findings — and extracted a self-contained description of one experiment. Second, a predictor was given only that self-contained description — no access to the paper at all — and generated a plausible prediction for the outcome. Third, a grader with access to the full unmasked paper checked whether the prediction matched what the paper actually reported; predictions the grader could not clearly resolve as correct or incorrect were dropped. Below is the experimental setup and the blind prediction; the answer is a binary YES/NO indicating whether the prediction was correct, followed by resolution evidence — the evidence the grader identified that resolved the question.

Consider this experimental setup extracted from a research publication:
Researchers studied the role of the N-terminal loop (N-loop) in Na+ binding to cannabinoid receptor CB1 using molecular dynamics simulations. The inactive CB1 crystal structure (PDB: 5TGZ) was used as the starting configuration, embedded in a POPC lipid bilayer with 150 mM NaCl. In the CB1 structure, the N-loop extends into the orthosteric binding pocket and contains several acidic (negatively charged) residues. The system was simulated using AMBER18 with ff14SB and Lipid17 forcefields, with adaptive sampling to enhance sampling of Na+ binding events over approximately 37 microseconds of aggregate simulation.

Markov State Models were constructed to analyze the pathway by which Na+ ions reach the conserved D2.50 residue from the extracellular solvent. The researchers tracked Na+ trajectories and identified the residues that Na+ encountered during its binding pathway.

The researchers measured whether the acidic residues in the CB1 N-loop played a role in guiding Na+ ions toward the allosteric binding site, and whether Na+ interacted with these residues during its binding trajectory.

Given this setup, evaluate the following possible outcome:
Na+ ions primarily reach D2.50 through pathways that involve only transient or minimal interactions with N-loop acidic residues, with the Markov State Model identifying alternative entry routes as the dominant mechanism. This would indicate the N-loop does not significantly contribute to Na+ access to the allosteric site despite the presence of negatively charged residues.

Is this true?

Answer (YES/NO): NO